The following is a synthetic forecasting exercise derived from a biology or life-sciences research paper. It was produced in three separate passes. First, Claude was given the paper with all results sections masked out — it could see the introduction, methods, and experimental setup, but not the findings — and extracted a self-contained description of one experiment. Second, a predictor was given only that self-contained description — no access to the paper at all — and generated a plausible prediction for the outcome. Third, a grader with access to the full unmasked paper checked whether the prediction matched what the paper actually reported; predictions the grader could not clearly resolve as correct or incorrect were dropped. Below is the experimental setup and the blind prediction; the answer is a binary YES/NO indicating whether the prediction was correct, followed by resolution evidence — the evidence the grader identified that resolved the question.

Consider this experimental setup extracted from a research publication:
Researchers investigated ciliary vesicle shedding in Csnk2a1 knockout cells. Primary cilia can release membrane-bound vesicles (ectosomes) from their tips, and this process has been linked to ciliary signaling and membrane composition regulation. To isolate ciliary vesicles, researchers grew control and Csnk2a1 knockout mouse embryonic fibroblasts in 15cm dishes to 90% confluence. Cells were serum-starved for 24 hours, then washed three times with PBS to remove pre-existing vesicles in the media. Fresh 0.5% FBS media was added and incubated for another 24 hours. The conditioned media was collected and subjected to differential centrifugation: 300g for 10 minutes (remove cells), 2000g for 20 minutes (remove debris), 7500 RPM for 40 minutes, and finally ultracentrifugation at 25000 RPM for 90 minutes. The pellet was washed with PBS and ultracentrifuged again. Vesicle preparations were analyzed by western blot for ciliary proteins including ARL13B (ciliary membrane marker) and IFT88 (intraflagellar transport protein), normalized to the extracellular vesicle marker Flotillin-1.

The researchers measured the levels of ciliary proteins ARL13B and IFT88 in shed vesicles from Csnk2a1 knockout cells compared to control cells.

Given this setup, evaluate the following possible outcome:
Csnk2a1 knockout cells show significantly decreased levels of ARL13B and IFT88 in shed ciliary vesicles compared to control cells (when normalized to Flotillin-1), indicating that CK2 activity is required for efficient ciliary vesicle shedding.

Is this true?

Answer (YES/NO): NO